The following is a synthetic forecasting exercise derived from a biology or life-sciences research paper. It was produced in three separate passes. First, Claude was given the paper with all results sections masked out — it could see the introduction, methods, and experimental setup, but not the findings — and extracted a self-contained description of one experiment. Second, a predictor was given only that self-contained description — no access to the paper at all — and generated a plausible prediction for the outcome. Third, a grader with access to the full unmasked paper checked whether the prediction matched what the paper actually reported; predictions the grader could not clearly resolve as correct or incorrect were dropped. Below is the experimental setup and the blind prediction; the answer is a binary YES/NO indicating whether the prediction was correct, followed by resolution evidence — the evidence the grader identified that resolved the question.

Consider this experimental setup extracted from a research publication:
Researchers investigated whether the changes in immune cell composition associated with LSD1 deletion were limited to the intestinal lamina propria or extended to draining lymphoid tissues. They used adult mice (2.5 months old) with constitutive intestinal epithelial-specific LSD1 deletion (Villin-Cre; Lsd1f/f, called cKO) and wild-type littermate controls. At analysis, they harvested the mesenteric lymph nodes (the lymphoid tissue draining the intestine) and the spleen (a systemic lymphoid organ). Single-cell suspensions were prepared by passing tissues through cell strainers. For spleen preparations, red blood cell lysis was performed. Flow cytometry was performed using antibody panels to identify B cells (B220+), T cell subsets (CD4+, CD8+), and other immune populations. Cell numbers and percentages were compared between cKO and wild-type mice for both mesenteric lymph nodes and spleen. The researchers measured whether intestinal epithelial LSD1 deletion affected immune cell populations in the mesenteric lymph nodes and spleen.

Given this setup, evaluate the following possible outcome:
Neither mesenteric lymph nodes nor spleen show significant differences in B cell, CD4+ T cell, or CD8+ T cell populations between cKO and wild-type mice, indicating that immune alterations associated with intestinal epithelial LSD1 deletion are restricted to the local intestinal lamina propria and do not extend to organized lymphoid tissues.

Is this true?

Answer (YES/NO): YES